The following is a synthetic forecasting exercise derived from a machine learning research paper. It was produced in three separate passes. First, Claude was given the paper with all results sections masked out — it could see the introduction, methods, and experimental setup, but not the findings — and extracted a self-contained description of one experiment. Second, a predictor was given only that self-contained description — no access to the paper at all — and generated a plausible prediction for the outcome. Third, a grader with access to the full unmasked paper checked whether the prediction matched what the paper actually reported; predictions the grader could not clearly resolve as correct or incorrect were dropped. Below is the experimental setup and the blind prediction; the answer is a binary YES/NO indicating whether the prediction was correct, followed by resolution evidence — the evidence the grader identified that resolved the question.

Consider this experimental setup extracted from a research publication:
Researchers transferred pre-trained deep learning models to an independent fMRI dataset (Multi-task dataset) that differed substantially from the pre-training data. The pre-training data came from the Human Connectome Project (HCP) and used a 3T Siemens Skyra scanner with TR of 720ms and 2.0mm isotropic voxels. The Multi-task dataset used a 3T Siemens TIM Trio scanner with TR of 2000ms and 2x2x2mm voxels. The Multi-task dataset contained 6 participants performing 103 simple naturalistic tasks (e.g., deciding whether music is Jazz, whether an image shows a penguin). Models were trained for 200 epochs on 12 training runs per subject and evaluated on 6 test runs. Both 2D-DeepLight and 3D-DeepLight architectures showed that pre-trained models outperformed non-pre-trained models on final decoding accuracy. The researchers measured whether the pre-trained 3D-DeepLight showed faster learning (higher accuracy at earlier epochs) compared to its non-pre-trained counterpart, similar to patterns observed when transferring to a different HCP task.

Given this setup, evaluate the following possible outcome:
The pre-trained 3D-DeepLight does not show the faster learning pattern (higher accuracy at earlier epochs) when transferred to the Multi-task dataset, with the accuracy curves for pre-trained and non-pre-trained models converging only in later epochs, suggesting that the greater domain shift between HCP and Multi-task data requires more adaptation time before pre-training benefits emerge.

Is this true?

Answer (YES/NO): NO